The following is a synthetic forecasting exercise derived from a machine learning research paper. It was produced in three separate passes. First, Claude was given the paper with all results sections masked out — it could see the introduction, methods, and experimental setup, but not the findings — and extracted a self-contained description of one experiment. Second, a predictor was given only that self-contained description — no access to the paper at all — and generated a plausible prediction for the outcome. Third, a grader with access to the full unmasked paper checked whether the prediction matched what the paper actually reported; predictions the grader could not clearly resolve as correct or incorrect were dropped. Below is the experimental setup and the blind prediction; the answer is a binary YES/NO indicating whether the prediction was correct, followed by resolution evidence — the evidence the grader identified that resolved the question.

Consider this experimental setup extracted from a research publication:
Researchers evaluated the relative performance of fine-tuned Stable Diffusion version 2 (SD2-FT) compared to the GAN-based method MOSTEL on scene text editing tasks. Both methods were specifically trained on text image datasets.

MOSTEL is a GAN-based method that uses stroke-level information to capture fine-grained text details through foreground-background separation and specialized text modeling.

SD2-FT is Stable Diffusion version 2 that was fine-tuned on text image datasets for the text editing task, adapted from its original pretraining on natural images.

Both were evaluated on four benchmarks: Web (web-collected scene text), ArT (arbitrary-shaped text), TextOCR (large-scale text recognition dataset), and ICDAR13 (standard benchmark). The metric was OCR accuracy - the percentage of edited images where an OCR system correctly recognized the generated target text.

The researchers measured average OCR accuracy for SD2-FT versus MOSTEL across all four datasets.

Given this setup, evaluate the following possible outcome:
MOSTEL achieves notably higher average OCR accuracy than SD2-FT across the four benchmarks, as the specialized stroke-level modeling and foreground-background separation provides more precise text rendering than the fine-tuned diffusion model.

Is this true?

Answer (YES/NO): NO